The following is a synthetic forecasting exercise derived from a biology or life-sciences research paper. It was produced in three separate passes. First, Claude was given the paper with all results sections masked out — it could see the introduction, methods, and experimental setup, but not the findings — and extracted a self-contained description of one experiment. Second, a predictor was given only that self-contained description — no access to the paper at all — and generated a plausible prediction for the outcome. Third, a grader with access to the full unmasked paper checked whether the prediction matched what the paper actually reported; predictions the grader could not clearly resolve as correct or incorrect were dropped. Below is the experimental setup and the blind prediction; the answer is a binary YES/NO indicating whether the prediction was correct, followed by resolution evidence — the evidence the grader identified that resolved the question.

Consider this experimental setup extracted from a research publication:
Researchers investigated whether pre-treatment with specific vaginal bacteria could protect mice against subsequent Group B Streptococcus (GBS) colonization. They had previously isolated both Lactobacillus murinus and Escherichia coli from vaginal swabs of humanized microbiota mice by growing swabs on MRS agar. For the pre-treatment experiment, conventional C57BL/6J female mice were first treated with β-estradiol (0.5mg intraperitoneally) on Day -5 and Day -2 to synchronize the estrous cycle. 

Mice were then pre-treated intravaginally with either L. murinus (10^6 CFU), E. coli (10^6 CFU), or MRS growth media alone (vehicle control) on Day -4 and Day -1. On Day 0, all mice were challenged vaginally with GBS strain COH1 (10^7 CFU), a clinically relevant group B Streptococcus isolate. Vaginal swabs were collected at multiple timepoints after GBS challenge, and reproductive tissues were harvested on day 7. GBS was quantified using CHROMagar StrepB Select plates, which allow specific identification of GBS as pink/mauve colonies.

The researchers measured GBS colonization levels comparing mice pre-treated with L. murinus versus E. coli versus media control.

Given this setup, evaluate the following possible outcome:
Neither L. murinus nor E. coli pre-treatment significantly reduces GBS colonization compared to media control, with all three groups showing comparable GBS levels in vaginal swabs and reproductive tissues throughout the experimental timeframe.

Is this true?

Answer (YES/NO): NO